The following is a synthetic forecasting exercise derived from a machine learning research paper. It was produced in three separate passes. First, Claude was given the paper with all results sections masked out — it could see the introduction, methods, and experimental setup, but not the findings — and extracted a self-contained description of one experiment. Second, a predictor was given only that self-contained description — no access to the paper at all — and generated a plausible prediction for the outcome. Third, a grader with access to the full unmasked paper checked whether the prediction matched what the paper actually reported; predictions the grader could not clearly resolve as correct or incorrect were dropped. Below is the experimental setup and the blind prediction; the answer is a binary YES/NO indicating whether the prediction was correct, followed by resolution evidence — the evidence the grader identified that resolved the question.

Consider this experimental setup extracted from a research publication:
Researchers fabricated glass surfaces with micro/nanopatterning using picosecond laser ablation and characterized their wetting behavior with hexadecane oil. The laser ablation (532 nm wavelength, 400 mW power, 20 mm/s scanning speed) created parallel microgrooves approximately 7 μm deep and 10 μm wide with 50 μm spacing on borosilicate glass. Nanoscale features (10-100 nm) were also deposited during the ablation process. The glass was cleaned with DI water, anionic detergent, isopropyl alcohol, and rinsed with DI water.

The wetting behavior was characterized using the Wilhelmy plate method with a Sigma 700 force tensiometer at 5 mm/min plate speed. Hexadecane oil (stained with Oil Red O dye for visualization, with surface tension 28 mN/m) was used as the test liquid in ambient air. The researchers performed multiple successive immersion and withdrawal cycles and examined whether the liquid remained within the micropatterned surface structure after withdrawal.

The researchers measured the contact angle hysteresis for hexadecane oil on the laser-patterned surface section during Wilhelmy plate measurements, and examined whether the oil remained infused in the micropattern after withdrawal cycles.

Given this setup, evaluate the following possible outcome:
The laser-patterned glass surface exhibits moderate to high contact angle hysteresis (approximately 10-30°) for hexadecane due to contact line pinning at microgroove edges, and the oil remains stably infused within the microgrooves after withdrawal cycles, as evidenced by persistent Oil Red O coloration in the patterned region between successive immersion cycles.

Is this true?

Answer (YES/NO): NO